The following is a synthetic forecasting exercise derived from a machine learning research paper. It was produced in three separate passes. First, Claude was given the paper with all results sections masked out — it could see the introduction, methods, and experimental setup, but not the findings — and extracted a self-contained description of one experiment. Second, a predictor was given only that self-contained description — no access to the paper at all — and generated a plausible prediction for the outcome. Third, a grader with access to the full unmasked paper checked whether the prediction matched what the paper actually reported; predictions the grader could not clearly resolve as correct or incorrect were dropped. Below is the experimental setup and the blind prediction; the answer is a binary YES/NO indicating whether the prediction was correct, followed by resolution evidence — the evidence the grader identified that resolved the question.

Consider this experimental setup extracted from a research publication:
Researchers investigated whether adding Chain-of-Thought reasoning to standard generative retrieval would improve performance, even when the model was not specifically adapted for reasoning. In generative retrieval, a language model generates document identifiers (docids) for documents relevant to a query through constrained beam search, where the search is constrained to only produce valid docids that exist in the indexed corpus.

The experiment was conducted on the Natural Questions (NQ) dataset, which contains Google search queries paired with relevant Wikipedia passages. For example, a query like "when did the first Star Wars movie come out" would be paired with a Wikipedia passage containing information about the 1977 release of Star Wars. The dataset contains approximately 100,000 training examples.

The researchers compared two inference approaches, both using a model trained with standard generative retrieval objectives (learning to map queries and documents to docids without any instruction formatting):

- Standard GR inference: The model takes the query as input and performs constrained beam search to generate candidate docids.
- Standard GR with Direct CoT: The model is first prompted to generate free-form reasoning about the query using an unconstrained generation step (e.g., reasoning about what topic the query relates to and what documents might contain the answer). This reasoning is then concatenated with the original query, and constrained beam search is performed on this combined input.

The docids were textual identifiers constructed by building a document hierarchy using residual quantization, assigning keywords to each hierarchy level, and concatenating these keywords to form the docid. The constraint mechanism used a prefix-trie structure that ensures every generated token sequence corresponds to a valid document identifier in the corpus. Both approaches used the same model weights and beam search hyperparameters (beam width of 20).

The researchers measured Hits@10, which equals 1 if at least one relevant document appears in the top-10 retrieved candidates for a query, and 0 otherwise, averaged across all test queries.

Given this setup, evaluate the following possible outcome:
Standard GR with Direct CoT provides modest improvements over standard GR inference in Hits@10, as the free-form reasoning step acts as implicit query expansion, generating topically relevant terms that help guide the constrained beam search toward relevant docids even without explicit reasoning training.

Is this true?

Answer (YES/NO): NO